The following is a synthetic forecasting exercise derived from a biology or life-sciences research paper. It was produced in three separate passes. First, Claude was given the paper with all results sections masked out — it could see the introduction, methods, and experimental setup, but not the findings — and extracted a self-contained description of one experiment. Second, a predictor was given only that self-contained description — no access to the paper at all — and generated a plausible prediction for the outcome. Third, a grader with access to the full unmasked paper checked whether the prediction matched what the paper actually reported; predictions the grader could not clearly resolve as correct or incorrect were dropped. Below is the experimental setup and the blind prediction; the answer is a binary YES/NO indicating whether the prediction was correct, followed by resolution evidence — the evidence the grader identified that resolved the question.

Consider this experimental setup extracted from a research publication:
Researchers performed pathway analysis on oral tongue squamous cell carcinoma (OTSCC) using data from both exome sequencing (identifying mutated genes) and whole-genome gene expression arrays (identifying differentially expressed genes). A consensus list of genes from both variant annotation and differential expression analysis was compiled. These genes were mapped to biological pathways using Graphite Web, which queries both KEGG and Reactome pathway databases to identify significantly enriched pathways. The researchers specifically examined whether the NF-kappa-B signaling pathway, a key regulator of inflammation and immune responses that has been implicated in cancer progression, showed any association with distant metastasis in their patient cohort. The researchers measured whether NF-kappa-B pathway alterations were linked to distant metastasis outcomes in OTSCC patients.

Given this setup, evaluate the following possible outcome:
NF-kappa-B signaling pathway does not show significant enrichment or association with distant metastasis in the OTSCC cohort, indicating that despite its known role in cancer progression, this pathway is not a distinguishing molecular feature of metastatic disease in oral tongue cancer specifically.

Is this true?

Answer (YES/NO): NO